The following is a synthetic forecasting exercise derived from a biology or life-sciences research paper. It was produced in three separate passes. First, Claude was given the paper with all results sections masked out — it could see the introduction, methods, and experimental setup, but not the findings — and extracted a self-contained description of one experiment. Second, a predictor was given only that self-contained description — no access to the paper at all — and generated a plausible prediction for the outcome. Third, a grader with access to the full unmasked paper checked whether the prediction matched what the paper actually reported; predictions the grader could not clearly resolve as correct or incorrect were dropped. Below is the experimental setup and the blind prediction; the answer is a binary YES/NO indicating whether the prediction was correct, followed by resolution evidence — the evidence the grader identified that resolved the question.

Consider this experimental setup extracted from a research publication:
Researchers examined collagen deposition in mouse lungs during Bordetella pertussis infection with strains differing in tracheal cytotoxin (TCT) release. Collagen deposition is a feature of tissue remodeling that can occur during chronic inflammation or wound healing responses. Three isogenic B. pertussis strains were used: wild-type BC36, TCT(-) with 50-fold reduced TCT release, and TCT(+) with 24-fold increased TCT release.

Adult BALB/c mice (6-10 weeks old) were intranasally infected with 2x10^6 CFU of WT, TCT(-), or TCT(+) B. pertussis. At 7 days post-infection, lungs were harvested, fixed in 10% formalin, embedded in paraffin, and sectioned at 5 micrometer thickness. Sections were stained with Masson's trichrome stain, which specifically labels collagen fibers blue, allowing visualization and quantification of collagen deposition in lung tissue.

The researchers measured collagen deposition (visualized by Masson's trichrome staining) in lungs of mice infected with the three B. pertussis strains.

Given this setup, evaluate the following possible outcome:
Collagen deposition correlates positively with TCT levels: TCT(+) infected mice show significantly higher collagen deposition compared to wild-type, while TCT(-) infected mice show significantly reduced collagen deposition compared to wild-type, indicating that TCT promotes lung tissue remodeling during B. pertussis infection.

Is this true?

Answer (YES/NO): NO